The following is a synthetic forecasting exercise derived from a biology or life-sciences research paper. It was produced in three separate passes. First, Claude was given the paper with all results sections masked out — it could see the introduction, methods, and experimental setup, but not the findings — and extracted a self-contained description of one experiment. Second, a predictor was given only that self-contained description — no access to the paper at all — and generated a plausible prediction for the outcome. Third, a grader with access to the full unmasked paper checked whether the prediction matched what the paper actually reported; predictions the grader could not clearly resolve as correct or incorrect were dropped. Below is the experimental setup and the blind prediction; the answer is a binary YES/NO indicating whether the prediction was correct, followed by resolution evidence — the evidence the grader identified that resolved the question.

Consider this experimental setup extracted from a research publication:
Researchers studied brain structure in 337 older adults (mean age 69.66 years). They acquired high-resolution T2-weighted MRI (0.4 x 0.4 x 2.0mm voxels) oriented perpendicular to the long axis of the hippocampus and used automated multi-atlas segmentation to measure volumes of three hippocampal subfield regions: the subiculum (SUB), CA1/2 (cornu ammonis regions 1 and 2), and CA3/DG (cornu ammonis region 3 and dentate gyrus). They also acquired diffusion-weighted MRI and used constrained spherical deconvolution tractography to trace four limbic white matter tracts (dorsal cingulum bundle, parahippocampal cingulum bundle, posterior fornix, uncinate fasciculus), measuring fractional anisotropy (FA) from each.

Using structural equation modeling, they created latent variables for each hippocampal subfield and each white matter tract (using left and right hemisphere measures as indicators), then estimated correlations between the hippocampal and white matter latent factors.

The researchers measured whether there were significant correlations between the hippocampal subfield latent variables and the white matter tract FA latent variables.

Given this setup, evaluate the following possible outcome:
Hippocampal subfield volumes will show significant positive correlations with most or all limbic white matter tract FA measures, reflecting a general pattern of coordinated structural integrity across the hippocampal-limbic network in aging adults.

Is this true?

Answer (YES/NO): NO